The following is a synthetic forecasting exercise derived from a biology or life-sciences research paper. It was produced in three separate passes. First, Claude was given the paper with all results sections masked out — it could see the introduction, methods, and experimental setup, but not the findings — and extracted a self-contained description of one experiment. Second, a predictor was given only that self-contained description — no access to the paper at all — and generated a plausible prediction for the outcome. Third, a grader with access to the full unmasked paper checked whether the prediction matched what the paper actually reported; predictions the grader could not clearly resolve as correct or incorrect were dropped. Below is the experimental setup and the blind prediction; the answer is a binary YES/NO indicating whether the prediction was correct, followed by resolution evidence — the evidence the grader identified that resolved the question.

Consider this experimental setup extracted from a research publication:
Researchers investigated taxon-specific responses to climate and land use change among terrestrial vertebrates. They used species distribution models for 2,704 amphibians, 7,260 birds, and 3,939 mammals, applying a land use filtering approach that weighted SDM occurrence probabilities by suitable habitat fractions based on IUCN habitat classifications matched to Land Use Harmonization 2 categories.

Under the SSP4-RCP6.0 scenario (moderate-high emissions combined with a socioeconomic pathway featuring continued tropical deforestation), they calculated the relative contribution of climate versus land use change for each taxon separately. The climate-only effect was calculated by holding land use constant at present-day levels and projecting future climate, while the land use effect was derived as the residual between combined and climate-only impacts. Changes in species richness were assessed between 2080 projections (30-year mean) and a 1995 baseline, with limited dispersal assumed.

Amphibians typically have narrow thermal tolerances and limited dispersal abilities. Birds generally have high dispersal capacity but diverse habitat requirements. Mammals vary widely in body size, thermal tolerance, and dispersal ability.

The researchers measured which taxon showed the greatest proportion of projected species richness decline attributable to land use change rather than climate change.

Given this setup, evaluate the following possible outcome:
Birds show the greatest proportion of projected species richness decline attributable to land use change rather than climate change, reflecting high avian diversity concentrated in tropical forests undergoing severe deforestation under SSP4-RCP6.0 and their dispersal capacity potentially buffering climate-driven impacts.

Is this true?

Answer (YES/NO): NO